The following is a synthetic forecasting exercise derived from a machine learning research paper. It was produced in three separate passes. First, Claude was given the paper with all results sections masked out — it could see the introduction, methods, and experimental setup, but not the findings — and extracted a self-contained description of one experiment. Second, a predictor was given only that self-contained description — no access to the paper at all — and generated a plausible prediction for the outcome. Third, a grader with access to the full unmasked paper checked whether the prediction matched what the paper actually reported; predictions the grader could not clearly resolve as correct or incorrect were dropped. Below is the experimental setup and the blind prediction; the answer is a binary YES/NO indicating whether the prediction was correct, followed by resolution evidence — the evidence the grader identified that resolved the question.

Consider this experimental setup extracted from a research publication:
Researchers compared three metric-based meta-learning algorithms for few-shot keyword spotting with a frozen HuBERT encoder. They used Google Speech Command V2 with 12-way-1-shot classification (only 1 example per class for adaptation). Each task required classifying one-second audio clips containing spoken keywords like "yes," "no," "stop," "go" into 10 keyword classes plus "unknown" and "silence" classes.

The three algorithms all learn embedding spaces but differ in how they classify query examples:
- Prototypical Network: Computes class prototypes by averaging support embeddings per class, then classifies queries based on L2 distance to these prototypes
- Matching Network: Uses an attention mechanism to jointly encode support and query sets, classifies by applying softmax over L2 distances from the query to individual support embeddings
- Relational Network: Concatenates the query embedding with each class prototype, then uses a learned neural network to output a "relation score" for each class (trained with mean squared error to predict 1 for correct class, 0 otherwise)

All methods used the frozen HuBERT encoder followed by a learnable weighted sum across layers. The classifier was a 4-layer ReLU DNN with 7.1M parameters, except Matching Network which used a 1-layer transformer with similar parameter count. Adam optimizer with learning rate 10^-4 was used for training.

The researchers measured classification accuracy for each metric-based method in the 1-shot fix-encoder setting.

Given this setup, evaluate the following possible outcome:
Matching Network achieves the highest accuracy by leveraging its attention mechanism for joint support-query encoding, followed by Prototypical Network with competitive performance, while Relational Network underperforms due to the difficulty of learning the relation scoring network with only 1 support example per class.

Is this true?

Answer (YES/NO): YES